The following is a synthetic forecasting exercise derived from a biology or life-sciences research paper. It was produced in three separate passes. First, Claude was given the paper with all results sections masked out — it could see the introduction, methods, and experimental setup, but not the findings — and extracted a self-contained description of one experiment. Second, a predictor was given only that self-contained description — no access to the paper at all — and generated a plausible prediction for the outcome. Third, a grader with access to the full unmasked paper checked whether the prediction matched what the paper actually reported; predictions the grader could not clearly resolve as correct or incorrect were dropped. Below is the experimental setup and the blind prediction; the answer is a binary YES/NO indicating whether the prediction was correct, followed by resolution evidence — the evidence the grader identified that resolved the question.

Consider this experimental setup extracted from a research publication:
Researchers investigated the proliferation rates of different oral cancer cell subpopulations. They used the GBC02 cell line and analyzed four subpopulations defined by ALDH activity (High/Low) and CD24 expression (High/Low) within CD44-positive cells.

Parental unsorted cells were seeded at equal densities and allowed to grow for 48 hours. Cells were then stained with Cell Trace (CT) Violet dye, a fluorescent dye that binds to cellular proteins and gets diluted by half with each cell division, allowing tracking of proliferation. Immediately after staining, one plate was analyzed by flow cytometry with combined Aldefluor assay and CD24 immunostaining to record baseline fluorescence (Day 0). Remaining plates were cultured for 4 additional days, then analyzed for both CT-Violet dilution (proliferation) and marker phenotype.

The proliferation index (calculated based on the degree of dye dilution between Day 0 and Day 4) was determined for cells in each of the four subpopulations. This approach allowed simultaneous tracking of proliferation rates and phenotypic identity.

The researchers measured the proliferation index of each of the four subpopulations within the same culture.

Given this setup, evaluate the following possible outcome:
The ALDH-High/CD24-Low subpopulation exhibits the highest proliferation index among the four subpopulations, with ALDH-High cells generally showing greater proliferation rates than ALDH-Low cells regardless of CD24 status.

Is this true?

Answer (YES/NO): NO